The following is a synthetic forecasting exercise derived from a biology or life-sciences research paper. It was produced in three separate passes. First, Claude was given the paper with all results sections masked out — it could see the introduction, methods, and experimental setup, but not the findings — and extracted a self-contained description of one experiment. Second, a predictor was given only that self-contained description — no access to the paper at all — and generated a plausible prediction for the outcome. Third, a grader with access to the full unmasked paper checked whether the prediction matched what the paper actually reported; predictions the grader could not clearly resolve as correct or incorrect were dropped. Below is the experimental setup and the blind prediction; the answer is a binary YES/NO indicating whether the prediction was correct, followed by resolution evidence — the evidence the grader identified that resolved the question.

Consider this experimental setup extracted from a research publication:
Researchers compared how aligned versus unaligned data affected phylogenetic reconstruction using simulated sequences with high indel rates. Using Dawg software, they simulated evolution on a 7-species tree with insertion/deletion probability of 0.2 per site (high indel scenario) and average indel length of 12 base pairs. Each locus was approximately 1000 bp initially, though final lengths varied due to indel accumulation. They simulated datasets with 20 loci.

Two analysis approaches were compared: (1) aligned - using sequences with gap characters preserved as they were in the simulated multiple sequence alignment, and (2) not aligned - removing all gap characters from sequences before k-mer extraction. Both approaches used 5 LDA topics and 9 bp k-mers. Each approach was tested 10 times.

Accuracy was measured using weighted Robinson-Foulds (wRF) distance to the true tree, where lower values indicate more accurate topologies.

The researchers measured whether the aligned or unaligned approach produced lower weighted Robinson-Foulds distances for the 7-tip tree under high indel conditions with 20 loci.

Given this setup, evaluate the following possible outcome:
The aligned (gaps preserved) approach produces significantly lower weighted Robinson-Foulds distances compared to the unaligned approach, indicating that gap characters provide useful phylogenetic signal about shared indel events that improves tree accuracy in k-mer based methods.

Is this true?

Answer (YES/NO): YES